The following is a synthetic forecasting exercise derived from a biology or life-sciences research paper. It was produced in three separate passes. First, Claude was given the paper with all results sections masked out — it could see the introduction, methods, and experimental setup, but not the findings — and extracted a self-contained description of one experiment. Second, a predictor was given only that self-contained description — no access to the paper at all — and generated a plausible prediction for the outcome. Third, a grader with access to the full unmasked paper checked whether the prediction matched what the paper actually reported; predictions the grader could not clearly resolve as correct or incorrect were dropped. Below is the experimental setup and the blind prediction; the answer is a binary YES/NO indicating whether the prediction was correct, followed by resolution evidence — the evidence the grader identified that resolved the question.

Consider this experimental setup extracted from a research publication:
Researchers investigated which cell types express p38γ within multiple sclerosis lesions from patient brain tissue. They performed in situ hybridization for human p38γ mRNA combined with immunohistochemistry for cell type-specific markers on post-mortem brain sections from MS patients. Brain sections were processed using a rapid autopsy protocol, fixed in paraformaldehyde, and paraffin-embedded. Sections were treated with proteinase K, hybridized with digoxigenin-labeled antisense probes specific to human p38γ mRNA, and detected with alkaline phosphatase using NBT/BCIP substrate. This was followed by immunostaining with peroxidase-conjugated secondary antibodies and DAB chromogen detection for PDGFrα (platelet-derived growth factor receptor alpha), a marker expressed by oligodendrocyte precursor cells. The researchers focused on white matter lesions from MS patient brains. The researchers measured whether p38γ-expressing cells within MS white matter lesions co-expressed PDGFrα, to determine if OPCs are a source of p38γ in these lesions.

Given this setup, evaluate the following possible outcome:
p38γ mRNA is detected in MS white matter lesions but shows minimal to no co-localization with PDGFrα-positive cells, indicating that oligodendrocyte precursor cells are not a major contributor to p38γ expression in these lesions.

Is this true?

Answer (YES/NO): NO